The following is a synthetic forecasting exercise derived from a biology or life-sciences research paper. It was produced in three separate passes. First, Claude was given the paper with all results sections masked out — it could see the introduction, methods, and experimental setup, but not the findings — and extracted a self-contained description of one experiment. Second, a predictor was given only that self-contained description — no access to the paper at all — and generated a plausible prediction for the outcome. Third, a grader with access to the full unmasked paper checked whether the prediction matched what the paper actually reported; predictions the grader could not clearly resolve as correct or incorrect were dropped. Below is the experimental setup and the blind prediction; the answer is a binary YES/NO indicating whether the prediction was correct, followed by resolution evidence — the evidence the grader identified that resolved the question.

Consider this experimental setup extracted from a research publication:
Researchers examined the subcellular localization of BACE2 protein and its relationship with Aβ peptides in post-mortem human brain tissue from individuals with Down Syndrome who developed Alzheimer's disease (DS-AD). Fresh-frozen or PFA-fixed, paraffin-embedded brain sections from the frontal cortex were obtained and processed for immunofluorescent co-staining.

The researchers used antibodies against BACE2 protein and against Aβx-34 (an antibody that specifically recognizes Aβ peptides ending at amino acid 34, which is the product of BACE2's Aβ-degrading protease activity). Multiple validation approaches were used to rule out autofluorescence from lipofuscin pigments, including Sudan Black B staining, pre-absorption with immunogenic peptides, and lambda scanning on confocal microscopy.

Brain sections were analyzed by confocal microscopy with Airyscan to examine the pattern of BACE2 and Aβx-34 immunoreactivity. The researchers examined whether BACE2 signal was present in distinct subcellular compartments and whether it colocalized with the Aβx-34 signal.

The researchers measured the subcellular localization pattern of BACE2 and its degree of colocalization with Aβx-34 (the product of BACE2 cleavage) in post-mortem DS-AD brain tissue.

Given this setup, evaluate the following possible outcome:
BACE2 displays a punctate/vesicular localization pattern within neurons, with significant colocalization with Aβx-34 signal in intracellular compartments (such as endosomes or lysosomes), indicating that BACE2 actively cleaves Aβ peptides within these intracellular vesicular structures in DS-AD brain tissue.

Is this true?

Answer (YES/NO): YES